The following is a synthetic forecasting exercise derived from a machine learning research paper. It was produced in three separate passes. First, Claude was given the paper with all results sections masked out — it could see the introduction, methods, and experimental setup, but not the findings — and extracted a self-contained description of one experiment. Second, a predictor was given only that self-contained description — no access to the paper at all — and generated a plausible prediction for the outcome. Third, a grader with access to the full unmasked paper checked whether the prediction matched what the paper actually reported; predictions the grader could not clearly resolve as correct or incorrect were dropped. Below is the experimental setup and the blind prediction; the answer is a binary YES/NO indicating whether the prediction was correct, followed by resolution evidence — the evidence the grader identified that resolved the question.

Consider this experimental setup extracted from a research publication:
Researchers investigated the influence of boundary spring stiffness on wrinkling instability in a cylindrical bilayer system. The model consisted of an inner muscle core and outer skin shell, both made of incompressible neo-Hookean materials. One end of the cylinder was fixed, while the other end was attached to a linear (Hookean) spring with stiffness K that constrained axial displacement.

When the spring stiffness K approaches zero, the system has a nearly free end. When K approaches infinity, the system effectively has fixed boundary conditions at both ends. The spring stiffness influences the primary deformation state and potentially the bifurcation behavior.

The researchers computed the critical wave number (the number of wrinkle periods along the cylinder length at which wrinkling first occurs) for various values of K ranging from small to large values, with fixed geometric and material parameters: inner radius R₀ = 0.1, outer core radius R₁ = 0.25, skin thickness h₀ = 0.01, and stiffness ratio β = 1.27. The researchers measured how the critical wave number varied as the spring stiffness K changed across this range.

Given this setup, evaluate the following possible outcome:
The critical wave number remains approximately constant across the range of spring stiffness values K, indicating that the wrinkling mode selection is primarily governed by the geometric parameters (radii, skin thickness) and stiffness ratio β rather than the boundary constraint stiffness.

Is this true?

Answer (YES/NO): NO